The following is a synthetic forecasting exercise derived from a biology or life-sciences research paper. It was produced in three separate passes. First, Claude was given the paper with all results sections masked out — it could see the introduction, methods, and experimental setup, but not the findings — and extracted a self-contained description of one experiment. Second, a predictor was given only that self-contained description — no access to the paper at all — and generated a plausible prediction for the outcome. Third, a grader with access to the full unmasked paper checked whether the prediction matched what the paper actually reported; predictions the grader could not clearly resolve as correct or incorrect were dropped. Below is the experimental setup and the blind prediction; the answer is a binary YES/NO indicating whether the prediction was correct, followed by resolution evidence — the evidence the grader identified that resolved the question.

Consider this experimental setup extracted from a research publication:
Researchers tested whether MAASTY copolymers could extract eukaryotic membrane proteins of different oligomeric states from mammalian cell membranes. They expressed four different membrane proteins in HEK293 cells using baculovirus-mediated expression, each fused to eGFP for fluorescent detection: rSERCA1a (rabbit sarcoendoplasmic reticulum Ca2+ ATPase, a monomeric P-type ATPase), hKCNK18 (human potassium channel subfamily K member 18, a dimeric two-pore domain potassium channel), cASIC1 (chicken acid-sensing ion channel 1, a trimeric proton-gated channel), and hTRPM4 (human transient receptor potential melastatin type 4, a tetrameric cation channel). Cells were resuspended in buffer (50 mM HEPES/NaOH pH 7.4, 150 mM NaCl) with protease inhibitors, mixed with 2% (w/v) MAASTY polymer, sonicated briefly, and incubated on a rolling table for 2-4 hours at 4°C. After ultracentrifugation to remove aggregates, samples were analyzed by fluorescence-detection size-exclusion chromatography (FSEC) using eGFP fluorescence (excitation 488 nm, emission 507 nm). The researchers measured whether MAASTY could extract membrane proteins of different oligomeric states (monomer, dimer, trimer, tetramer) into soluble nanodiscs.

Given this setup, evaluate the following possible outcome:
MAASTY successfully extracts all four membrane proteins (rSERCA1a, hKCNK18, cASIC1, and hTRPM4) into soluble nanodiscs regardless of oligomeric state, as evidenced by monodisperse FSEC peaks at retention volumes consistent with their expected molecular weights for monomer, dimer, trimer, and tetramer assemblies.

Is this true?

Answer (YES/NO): NO